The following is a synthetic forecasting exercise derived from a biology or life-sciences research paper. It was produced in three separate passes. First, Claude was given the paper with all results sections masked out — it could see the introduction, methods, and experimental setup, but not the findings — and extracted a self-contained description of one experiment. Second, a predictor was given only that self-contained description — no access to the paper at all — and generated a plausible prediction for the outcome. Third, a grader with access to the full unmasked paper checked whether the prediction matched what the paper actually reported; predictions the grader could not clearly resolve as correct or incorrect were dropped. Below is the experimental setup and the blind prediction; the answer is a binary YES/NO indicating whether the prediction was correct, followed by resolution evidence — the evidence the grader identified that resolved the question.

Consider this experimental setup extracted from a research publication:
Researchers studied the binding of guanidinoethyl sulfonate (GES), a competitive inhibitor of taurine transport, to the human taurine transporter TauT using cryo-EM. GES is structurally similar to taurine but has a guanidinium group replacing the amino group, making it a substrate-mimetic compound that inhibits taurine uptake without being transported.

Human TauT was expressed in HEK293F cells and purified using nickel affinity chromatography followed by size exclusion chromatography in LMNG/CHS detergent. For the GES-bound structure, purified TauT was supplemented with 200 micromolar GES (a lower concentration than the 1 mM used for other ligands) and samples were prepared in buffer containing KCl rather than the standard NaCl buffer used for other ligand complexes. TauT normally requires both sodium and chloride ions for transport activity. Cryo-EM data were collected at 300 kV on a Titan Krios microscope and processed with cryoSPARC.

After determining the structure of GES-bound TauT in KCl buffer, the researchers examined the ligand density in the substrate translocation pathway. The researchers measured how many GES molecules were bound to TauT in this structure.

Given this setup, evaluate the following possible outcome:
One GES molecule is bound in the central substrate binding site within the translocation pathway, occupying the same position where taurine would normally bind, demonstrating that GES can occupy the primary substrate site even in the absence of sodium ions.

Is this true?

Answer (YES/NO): NO